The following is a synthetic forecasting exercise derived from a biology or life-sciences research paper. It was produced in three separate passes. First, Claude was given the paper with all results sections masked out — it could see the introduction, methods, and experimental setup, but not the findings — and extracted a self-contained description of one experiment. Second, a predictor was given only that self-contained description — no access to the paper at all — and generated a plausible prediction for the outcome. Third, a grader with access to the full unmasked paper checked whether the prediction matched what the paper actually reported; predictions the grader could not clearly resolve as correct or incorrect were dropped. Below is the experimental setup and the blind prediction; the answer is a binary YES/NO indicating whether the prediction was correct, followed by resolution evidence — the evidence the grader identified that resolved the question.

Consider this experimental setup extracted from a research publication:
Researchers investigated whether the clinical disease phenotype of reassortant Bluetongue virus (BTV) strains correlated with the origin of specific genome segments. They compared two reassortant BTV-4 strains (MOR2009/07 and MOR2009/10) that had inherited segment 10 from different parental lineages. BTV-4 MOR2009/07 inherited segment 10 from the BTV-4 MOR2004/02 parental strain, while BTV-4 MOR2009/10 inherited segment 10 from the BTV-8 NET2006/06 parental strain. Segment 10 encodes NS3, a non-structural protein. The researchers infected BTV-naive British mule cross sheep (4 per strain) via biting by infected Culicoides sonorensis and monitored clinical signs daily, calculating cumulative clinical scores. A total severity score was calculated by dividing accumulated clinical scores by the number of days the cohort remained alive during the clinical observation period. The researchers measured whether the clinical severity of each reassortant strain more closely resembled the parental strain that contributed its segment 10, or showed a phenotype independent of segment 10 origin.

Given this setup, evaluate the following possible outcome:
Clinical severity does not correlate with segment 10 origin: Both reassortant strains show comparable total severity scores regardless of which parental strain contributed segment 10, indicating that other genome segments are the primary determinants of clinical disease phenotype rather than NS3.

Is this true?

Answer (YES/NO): NO